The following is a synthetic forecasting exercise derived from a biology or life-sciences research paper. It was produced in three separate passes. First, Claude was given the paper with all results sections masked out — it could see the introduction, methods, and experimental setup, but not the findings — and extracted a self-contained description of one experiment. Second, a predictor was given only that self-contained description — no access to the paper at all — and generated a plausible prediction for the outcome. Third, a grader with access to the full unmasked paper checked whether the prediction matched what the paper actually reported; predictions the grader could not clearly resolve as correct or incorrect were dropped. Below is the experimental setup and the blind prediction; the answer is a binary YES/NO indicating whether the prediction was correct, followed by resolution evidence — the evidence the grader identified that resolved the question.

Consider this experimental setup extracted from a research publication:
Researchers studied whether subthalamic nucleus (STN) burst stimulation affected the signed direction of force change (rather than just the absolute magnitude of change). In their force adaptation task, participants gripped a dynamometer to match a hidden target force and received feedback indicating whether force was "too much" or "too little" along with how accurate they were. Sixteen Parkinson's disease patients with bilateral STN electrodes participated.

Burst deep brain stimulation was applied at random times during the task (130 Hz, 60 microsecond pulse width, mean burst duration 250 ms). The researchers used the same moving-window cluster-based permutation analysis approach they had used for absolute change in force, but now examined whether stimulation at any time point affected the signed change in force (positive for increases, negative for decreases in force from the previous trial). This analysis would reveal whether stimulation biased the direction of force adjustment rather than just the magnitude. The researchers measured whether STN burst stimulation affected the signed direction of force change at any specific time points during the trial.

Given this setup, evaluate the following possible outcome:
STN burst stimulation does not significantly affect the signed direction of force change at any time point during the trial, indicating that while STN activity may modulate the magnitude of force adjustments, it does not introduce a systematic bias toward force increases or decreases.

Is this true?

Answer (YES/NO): YES